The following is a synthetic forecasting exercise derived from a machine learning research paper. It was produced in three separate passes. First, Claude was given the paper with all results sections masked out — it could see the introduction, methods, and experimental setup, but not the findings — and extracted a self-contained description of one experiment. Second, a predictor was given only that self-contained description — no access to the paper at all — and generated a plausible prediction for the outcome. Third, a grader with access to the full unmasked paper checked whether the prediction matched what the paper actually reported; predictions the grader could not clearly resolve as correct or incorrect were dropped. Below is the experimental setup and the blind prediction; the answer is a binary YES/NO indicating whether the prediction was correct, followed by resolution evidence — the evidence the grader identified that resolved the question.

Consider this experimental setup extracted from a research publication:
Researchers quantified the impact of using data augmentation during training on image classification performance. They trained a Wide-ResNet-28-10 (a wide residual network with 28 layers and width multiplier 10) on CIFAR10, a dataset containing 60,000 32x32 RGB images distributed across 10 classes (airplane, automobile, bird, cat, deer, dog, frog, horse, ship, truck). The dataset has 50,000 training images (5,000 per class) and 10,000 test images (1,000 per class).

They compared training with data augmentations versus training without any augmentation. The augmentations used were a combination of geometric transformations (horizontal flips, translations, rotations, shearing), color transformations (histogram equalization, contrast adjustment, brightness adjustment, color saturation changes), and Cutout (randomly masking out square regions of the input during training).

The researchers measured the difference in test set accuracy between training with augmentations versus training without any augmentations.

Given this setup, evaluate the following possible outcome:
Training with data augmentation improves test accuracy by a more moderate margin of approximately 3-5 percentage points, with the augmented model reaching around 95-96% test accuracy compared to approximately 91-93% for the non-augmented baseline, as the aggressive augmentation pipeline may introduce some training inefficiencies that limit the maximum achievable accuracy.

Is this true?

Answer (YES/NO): NO